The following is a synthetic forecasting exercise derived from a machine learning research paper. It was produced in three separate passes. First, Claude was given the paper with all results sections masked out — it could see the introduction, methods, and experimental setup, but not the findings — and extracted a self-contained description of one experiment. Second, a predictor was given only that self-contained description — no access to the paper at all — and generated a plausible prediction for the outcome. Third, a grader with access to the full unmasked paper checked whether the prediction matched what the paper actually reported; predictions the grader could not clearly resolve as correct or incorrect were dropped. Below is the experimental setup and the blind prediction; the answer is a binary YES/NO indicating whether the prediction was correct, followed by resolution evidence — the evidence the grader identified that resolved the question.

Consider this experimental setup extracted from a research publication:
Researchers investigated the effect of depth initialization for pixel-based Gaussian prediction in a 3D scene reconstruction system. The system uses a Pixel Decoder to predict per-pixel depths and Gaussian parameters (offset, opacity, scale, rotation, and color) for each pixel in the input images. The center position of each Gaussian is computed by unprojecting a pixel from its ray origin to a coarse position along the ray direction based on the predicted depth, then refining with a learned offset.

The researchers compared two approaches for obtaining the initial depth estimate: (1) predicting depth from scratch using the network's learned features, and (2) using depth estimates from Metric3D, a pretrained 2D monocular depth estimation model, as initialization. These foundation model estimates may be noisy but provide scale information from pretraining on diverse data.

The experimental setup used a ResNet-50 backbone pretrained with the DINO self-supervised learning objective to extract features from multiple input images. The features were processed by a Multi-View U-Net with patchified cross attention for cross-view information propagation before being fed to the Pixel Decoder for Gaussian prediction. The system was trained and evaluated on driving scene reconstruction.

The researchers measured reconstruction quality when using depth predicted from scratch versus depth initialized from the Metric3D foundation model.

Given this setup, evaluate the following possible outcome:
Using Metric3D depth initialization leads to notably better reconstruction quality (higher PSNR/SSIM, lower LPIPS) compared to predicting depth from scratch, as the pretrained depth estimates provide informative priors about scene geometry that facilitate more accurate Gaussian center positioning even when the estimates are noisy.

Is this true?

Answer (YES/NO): NO